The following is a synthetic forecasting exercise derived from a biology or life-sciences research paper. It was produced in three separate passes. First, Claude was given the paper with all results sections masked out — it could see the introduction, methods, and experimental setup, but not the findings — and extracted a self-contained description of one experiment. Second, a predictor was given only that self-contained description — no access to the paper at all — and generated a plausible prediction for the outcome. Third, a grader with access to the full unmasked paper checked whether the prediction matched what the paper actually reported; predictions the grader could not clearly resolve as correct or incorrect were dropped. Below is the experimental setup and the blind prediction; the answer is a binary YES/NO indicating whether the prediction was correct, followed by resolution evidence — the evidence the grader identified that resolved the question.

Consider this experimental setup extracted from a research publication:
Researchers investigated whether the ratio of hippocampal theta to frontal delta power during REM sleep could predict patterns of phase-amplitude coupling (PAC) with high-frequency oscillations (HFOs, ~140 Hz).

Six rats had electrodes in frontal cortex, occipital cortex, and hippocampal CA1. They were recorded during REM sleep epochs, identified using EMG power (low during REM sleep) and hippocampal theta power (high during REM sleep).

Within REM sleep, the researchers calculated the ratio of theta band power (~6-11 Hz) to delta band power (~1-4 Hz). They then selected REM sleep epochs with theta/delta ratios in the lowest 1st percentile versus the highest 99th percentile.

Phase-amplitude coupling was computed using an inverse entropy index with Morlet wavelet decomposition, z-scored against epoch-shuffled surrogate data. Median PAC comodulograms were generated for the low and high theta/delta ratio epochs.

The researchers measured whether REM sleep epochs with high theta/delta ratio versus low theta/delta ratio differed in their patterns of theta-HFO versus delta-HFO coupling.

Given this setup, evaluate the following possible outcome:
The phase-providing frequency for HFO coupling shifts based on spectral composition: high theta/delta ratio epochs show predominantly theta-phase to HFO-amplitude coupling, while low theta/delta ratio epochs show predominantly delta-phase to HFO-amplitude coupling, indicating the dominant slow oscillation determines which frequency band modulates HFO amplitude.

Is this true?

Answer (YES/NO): NO